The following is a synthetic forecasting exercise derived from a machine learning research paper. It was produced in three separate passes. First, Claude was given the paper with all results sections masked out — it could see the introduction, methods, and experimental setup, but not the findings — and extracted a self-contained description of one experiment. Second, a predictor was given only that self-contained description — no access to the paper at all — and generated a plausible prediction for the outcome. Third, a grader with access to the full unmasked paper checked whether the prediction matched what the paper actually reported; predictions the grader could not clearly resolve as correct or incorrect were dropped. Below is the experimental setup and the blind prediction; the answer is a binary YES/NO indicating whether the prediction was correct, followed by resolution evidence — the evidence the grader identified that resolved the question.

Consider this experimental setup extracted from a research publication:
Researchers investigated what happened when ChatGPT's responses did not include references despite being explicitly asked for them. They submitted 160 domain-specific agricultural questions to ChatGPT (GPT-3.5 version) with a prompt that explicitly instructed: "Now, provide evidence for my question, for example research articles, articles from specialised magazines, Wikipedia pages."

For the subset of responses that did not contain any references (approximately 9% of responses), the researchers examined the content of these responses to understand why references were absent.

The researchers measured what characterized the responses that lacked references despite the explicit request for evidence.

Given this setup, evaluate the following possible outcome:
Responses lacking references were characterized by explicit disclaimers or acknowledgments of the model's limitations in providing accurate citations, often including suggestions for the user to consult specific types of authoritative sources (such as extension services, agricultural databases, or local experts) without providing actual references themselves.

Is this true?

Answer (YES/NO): YES